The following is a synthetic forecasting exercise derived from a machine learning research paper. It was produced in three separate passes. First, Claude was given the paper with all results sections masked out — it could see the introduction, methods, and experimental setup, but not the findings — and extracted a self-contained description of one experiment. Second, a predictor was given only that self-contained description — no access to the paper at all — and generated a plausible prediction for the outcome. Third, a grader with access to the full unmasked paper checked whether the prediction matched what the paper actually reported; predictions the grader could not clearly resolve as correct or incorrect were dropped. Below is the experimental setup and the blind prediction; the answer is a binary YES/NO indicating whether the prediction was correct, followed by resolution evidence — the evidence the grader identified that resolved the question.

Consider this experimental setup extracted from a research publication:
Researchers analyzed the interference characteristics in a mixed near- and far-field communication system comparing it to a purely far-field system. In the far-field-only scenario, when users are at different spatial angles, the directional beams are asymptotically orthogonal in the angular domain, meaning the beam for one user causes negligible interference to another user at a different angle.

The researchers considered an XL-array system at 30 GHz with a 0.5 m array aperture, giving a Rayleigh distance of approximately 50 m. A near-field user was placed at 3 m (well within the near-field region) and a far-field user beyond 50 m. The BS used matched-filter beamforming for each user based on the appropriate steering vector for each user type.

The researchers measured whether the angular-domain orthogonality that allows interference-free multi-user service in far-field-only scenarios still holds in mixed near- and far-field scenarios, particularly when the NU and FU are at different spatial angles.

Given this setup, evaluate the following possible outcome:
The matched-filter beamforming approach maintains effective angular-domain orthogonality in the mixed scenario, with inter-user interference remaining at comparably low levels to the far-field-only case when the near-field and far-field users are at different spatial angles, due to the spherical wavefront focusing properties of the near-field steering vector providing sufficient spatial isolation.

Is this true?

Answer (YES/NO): NO